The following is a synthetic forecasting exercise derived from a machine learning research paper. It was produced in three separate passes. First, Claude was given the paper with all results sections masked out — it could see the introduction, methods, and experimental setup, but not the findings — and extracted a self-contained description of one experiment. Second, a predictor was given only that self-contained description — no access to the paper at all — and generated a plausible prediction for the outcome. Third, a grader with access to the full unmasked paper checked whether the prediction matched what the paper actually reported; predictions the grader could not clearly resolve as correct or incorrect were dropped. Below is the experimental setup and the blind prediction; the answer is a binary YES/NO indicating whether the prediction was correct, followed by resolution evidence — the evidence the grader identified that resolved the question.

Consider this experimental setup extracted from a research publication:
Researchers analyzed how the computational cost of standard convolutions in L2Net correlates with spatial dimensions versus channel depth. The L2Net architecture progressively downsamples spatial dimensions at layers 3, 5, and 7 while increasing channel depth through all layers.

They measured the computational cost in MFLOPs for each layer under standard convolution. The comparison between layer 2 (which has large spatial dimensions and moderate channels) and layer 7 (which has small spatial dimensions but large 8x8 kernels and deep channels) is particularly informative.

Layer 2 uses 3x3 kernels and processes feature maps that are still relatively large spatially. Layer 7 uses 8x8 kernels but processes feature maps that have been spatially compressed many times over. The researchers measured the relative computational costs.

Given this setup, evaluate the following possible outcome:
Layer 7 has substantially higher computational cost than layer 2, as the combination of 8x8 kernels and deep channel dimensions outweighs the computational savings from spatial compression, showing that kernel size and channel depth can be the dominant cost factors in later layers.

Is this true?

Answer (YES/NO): NO